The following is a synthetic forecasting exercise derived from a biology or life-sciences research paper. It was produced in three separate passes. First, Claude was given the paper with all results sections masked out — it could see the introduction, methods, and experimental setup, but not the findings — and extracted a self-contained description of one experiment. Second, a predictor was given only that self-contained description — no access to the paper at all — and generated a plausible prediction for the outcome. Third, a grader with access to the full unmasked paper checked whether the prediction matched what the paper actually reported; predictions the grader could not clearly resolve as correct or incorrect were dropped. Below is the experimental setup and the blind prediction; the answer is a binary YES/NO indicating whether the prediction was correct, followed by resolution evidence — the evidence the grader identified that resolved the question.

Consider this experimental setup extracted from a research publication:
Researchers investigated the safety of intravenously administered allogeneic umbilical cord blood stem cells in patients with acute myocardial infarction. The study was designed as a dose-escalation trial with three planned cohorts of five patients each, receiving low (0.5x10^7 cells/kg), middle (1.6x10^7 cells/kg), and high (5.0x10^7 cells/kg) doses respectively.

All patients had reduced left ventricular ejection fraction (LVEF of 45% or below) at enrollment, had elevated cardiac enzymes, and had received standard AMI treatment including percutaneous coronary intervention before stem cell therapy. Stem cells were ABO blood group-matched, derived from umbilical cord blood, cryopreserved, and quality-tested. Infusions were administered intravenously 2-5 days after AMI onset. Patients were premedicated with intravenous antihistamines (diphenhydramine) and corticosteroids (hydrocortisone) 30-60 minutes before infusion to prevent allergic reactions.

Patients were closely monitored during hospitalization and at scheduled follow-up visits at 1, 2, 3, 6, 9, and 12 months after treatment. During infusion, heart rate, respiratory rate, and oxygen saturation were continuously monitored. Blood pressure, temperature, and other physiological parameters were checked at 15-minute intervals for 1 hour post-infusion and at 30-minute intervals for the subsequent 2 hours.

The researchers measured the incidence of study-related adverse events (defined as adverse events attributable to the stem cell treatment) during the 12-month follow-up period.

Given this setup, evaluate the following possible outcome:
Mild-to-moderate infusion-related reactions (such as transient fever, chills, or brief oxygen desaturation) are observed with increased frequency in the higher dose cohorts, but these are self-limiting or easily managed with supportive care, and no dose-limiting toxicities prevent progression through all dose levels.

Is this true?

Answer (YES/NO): NO